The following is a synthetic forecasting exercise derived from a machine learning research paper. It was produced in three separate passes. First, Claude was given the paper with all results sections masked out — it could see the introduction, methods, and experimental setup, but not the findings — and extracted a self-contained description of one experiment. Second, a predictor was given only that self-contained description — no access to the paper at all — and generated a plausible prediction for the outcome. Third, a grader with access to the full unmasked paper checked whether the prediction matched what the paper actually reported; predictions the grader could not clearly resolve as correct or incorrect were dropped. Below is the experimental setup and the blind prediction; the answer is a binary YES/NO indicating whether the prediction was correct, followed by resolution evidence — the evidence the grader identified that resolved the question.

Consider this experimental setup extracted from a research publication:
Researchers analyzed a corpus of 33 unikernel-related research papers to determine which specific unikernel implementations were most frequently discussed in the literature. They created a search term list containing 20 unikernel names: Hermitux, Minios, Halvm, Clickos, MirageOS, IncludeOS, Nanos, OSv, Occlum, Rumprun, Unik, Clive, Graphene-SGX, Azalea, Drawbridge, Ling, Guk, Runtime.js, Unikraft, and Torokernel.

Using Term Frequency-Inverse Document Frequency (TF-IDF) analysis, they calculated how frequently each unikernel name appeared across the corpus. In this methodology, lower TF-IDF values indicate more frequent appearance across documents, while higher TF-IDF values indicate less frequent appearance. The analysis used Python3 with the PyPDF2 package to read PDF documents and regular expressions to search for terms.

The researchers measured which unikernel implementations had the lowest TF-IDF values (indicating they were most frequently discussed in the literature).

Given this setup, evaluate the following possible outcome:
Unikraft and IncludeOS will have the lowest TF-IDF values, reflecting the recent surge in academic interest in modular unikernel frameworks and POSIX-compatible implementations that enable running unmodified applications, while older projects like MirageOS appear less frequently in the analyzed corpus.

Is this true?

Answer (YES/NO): NO